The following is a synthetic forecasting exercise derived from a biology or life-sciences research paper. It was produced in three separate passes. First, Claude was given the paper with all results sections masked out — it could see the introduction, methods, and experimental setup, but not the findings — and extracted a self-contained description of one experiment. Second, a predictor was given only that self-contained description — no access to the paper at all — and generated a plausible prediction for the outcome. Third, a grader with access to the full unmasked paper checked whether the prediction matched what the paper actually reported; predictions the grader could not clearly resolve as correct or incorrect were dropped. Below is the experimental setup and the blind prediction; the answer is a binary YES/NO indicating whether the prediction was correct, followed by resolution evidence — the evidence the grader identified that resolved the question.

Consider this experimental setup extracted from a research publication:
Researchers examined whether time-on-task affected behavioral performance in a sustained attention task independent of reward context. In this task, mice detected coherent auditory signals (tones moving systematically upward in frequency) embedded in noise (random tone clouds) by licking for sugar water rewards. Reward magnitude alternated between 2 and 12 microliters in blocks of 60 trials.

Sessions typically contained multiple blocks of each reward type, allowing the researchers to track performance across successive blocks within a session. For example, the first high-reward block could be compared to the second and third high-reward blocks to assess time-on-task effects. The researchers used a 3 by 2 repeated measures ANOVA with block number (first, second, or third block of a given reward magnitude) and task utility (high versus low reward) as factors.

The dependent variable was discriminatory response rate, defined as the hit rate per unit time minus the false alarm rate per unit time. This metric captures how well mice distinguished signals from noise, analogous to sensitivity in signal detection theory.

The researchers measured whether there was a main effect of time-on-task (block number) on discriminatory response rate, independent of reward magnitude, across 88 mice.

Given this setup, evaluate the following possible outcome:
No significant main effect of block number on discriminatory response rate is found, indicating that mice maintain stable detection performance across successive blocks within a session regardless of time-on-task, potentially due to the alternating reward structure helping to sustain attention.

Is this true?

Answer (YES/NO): NO